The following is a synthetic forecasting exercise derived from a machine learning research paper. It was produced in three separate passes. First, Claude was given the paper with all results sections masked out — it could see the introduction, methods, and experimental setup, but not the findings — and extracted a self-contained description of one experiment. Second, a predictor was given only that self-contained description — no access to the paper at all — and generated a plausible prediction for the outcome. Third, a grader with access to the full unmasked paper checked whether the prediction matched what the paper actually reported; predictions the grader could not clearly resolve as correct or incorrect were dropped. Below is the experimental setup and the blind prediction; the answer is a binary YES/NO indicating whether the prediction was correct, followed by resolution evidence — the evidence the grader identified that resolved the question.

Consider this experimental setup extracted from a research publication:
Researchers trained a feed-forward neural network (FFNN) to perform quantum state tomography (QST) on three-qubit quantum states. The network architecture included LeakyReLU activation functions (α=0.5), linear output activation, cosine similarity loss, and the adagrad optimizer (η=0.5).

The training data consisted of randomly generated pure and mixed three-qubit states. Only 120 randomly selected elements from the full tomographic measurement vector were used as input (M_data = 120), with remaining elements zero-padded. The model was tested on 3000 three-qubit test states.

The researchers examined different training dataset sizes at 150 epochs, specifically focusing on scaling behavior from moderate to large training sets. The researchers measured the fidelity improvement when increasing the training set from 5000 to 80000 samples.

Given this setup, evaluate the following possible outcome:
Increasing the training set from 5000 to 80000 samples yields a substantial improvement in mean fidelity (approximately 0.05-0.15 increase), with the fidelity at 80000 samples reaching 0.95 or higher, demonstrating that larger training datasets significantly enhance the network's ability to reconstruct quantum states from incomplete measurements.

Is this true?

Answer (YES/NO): NO